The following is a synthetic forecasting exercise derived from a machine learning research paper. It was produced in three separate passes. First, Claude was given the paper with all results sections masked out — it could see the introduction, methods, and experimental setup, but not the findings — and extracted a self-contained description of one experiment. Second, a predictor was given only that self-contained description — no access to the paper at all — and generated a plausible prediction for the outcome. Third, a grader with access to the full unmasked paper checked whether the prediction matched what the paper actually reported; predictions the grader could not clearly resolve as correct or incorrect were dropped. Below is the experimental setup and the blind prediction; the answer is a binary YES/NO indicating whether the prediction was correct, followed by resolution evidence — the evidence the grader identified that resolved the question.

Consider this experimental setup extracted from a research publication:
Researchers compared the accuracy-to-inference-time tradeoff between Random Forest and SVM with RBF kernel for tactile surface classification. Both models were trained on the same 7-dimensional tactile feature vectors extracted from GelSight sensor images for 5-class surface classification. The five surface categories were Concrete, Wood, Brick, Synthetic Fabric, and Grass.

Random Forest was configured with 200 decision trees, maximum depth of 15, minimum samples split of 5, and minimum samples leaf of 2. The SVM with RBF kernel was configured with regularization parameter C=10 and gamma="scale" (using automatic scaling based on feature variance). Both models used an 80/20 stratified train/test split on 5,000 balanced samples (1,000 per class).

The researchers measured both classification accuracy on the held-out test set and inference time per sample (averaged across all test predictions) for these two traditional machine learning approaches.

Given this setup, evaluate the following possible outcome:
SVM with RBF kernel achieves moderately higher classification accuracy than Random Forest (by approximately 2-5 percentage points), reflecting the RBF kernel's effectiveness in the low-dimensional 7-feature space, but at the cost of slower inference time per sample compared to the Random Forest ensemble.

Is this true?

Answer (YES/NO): NO